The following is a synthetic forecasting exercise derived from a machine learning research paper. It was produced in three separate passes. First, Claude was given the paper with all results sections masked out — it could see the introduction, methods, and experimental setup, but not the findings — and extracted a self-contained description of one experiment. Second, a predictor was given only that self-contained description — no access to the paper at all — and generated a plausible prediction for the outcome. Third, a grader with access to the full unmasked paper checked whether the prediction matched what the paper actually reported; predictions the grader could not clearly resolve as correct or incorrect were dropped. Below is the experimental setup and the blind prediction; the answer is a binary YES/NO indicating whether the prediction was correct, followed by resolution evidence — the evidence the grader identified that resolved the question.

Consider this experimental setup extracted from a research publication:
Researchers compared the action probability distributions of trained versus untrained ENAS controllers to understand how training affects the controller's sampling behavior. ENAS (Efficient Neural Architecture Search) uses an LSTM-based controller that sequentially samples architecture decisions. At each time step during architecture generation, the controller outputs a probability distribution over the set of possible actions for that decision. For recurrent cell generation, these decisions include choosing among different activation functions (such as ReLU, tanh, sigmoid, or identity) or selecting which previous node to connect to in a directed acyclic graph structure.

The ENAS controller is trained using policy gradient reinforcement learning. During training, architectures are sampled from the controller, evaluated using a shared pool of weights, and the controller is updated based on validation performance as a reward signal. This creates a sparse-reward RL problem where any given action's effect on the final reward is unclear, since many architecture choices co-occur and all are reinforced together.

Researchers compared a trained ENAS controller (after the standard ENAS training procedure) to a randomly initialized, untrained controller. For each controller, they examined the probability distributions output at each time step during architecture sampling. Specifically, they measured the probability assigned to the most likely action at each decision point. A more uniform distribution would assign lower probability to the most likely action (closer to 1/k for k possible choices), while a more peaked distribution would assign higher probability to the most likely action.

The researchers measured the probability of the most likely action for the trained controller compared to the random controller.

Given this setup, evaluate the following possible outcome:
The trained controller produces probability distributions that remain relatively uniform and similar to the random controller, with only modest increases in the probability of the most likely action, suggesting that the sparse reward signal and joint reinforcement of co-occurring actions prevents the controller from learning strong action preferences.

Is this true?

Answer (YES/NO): NO